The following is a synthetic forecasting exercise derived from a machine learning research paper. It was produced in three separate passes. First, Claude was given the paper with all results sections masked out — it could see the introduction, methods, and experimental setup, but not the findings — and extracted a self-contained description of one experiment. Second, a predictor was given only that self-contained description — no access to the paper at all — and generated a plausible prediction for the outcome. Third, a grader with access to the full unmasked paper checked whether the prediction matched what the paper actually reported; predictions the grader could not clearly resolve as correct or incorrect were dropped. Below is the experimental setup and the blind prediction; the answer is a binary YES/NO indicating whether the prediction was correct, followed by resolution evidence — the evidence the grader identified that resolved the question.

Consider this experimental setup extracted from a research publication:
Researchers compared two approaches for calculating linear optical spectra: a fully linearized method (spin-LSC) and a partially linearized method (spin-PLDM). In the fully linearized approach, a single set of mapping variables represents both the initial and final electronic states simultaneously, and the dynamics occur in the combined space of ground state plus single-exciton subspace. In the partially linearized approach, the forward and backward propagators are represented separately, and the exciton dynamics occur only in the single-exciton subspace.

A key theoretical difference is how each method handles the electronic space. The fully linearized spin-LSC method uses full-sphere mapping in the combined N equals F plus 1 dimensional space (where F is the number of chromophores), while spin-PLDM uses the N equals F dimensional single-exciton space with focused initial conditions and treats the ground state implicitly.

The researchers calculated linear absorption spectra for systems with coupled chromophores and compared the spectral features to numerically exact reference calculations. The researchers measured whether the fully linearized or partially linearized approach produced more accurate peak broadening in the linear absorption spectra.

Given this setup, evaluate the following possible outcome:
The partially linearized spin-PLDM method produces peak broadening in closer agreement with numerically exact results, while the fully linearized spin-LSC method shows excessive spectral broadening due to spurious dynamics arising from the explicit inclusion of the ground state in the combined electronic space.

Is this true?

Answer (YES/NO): YES